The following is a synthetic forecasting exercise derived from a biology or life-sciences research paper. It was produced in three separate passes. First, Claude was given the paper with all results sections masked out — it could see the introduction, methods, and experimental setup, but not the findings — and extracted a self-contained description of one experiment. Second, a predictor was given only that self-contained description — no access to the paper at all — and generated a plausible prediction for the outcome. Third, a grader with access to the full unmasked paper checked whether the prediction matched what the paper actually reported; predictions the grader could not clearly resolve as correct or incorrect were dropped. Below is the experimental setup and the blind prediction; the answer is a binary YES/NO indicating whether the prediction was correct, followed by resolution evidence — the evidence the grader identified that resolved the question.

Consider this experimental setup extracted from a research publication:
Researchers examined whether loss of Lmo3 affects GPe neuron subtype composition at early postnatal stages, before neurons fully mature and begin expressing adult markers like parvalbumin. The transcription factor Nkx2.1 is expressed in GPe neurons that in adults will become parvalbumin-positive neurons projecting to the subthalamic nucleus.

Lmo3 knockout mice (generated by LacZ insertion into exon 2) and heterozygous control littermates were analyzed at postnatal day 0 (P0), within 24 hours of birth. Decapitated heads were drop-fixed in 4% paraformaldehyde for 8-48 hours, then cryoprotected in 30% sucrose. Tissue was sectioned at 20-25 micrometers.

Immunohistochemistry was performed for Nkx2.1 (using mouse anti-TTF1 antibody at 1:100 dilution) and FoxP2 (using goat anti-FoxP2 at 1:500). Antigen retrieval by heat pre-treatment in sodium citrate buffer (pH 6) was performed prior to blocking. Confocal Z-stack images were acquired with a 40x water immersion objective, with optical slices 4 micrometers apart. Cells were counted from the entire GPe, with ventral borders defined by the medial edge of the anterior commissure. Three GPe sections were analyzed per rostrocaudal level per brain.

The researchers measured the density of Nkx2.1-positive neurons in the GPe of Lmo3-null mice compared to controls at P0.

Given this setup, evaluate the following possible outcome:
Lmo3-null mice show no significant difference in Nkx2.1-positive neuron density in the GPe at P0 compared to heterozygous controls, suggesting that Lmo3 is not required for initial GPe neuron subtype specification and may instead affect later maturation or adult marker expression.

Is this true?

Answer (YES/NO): NO